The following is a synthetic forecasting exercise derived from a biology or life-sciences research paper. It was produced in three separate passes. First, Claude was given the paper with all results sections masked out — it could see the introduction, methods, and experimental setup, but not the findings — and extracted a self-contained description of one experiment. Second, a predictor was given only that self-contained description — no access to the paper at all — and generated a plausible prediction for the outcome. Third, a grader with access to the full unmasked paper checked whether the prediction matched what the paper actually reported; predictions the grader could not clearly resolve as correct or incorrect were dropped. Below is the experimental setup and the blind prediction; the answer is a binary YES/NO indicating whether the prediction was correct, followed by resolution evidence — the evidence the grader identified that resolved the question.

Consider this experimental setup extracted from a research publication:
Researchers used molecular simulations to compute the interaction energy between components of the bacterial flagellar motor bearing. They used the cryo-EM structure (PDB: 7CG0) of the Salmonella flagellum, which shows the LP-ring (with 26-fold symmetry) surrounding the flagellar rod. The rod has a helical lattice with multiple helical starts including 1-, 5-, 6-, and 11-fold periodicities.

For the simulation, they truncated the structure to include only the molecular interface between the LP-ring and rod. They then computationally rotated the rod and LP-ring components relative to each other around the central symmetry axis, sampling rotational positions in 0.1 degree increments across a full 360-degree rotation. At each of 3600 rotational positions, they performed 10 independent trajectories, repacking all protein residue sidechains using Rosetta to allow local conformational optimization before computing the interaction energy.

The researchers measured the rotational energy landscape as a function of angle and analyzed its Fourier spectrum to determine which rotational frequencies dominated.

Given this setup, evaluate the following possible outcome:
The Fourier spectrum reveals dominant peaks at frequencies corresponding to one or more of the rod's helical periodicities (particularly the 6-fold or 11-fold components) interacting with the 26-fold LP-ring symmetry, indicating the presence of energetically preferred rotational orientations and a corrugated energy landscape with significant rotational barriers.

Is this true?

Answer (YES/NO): NO